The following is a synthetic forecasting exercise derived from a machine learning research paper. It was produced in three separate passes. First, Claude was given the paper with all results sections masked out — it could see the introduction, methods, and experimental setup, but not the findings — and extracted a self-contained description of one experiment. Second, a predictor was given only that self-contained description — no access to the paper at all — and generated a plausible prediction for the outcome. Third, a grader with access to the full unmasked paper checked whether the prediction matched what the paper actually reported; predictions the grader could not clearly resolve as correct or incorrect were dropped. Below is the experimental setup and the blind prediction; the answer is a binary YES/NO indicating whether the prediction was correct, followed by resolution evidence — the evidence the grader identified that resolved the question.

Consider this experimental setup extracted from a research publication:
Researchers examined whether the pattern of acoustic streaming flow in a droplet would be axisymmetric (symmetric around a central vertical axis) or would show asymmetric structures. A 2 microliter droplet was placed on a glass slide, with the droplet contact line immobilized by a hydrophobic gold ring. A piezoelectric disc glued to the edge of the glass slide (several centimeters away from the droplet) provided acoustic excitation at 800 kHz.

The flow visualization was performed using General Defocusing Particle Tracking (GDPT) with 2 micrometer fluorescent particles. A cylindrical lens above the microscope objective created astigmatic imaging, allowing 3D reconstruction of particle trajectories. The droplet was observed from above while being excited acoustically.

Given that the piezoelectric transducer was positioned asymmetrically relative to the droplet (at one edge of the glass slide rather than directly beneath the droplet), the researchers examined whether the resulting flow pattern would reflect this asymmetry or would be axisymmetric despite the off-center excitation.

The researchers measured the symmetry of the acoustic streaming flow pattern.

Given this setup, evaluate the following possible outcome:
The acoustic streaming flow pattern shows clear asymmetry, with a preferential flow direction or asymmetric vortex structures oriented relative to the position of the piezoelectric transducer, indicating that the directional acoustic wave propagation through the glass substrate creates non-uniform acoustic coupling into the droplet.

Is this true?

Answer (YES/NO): NO